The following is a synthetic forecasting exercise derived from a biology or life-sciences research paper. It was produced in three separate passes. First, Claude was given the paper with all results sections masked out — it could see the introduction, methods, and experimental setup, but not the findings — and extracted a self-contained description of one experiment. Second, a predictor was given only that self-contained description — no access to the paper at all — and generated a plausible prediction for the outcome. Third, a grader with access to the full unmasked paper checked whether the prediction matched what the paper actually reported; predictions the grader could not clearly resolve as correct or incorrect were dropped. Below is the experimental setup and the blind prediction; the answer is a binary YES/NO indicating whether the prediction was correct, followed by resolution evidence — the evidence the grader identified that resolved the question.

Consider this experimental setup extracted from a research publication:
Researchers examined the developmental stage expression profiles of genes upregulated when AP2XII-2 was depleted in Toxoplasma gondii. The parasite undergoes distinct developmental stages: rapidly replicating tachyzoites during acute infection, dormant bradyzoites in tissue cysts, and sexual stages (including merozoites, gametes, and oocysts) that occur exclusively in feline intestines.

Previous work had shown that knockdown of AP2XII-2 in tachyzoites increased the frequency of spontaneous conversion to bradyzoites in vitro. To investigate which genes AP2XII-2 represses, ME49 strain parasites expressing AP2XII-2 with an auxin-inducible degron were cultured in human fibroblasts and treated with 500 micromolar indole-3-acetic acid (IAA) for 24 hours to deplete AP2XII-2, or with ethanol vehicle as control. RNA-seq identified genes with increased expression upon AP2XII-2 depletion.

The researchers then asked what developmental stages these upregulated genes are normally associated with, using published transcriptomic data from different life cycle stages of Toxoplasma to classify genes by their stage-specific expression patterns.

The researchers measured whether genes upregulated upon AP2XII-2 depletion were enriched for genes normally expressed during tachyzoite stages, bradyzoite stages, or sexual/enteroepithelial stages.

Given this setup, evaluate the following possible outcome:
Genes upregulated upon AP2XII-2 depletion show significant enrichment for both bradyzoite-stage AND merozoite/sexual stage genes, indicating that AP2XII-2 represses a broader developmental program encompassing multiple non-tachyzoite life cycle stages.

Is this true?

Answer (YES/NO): YES